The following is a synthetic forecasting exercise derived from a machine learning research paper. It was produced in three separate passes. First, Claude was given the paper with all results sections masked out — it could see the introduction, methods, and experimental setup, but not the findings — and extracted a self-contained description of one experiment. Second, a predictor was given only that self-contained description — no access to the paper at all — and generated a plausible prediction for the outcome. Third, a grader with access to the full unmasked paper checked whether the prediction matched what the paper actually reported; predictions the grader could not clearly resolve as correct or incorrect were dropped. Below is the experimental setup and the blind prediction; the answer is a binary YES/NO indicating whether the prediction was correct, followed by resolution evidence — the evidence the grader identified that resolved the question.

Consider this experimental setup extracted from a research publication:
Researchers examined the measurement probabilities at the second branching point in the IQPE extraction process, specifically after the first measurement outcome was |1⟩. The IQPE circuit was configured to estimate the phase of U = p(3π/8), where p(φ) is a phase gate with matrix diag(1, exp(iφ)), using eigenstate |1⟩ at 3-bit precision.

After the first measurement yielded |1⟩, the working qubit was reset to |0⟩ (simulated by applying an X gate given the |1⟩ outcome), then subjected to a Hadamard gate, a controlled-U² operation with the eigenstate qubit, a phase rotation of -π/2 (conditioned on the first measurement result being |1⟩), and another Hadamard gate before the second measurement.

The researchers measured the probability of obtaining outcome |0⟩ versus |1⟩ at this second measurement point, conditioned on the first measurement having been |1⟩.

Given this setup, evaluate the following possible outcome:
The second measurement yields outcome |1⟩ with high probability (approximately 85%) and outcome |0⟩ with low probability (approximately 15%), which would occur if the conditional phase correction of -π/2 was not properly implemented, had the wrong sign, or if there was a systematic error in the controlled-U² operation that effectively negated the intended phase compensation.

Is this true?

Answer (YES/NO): NO